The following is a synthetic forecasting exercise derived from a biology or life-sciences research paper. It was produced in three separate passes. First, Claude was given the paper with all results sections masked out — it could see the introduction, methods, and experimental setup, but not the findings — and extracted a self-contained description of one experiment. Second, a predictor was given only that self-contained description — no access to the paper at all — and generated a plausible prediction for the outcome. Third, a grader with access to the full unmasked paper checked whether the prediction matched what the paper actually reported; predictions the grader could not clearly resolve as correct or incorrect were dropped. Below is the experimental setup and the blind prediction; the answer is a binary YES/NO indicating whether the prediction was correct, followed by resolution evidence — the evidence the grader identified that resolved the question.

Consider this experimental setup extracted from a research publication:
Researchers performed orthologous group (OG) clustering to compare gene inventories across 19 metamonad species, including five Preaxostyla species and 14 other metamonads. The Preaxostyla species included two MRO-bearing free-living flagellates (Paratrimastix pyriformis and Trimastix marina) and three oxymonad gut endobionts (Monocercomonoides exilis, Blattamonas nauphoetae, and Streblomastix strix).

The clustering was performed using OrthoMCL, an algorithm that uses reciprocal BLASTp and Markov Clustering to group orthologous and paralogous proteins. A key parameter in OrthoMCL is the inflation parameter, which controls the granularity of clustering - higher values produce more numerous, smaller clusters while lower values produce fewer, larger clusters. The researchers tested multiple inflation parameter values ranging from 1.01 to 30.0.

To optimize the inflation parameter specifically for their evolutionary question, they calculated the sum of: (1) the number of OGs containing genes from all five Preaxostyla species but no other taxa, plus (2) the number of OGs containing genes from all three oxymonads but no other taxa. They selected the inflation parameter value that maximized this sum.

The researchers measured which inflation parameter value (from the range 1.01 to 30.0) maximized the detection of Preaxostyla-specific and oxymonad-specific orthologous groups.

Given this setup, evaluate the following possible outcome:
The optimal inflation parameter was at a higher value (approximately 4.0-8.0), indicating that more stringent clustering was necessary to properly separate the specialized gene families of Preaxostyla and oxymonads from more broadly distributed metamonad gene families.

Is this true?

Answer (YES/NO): YES